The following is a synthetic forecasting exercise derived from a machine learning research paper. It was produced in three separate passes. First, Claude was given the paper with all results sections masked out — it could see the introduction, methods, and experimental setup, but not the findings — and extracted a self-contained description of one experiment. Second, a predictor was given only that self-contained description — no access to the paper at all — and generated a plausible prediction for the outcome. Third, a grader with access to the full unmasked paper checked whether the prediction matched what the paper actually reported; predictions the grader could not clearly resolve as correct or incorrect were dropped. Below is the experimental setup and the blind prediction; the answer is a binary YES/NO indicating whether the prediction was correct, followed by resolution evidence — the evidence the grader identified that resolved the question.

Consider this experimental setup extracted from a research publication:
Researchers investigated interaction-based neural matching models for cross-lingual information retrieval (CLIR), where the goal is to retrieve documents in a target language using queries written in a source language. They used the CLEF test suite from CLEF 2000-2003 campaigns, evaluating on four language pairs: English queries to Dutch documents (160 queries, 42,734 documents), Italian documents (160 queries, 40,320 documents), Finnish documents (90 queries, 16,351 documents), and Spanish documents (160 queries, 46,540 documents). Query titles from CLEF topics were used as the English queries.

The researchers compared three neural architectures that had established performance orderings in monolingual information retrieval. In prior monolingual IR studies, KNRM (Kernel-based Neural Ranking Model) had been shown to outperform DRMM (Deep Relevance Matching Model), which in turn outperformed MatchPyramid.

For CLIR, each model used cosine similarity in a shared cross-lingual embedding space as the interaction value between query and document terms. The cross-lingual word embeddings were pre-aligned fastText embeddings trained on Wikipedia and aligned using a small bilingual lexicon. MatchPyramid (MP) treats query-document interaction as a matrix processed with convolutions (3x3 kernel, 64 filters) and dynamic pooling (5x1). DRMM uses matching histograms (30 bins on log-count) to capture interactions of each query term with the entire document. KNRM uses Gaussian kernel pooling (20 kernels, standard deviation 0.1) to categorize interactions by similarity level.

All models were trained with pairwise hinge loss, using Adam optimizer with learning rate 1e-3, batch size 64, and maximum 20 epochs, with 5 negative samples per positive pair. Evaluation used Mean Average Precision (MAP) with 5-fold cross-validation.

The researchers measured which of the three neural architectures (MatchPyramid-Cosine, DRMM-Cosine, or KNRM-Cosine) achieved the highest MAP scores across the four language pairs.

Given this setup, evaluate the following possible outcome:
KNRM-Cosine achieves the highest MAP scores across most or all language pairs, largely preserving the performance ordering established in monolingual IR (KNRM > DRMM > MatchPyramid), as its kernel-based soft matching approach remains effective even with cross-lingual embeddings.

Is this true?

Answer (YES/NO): NO